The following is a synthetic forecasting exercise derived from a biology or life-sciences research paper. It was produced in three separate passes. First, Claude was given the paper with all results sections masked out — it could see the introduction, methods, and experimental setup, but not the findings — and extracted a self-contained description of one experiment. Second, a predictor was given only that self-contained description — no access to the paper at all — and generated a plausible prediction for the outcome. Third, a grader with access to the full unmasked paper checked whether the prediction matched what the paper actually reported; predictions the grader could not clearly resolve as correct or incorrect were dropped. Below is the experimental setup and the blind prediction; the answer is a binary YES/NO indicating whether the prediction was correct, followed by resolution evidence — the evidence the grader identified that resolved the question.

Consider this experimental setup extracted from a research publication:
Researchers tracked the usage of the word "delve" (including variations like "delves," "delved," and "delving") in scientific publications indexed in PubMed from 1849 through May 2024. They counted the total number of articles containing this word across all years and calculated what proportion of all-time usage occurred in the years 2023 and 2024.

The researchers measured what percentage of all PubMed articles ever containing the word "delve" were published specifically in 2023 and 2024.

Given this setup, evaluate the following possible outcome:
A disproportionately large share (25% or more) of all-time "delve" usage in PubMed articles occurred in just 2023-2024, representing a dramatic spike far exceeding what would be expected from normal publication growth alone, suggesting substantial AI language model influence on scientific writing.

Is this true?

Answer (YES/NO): YES